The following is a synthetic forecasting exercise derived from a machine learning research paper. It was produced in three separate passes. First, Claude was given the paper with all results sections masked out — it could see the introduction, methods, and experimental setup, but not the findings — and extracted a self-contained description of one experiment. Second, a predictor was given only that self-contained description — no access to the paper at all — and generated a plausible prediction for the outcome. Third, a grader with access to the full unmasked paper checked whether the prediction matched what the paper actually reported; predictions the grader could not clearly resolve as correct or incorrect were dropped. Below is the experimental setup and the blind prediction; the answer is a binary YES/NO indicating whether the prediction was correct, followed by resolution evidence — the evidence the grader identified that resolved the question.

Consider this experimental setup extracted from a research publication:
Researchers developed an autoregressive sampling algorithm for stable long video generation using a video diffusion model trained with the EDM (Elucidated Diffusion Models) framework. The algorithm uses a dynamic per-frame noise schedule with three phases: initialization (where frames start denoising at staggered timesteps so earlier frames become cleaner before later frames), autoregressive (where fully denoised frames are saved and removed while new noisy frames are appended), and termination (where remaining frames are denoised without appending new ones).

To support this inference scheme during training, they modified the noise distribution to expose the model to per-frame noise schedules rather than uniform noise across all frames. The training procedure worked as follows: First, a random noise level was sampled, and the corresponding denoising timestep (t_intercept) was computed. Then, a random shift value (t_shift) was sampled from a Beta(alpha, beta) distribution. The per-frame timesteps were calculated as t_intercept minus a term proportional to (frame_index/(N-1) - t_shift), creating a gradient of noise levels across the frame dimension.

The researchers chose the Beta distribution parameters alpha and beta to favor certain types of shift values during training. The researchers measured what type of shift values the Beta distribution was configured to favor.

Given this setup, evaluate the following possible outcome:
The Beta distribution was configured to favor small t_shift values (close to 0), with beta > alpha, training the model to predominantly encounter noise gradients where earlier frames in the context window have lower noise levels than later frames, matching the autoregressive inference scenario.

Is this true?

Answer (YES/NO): YES